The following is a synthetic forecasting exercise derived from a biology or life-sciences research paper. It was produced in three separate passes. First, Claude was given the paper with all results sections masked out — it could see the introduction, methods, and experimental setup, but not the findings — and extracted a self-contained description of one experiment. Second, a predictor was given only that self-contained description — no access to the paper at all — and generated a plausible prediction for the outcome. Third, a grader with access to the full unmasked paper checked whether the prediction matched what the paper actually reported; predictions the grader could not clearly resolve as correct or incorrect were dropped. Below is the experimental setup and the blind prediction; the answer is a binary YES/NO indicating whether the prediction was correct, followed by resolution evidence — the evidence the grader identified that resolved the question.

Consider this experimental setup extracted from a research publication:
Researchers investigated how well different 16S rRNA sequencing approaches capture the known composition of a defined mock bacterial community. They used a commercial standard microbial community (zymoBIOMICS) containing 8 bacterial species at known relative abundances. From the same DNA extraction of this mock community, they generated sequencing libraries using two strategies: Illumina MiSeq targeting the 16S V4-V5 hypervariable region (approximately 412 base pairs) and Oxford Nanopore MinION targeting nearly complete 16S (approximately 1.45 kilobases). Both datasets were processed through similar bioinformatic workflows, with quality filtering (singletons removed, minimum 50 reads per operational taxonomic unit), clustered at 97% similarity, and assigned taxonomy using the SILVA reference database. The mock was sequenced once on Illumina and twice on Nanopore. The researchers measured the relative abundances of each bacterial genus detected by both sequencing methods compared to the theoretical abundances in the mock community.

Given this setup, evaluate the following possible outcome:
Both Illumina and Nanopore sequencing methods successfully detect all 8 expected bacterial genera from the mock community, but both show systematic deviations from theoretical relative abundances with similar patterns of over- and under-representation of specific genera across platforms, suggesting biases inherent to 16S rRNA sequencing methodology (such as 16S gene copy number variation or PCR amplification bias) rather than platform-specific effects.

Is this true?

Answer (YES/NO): YES